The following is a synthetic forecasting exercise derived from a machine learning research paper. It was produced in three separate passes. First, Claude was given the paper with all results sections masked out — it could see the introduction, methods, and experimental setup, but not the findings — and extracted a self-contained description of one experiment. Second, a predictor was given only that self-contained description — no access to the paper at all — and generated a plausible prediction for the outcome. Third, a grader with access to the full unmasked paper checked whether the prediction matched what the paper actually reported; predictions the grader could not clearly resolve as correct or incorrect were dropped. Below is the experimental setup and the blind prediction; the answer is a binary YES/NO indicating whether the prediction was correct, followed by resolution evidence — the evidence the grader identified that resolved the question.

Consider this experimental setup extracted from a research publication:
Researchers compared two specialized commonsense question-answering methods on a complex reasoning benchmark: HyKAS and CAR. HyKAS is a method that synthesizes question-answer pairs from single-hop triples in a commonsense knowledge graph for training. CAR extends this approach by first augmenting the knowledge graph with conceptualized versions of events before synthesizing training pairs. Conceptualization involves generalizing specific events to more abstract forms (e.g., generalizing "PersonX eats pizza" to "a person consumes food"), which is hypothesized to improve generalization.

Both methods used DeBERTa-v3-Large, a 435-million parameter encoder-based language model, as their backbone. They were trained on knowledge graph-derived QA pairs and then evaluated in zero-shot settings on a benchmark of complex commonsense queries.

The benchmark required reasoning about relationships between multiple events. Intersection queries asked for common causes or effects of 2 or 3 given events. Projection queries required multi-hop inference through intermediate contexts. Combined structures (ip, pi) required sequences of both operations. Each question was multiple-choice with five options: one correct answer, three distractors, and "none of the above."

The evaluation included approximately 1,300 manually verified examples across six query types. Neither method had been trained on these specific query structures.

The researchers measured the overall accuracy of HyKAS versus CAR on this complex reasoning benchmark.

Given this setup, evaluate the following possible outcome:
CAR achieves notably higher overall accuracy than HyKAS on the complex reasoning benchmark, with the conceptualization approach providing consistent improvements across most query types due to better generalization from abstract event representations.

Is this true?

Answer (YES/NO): NO